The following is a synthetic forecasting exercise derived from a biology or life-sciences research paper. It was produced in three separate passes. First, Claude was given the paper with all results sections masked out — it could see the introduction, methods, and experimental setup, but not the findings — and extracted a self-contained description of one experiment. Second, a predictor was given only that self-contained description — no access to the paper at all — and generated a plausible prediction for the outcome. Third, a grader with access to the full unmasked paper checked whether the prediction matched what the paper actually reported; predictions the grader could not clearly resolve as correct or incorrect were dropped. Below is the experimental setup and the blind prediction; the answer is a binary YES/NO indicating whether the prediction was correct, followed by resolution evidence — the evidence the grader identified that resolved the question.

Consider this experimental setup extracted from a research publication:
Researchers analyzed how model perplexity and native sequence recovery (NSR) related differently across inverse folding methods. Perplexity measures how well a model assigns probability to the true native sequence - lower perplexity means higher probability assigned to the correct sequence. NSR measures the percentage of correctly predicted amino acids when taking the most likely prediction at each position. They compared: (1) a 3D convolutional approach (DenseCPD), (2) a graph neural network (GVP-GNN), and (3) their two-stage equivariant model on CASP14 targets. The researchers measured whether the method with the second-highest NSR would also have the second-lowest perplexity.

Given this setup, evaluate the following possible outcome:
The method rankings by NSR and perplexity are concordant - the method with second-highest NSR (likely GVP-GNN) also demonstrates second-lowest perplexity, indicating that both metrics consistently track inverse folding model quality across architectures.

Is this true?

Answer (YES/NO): NO